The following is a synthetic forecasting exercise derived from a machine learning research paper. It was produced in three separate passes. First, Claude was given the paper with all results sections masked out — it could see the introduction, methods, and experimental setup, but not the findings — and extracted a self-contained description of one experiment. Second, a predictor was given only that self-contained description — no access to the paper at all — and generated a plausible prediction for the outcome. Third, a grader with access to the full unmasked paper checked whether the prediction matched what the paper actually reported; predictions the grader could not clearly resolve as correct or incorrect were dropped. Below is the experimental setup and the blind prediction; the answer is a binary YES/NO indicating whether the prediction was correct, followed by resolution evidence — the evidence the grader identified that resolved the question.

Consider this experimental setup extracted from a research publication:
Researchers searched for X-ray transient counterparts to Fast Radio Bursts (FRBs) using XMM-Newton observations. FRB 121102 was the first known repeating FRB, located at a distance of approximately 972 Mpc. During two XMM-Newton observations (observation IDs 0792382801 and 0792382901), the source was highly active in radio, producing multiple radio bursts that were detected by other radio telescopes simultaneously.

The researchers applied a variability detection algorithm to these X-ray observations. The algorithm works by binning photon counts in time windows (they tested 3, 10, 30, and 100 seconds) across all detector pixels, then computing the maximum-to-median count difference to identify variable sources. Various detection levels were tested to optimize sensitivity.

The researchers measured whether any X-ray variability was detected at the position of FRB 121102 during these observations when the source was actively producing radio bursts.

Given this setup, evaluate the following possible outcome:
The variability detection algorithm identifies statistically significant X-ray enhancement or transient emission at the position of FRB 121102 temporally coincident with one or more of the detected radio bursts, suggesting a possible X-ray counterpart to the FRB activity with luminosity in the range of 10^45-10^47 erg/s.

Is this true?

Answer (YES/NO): NO